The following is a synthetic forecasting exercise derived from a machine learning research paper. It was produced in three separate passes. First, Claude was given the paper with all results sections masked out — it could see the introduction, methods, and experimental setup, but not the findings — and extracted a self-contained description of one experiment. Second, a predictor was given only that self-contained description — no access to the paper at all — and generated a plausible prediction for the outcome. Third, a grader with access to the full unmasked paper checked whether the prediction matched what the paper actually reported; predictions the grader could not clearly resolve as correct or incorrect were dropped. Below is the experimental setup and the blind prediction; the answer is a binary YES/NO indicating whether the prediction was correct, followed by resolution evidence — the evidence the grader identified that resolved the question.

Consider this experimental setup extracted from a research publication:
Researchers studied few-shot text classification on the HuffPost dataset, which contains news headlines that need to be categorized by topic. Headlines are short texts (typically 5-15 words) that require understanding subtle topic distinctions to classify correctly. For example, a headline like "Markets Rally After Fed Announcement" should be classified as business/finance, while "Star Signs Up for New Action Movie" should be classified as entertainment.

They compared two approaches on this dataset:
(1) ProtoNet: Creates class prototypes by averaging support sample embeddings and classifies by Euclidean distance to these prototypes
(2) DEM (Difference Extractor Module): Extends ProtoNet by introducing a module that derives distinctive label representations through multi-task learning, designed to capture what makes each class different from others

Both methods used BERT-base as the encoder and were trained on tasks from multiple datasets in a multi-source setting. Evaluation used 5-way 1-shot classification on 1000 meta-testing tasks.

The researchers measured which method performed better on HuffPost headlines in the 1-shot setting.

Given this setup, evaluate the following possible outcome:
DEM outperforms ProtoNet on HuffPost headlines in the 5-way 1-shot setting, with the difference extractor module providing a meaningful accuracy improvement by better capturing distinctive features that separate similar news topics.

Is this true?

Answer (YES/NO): YES